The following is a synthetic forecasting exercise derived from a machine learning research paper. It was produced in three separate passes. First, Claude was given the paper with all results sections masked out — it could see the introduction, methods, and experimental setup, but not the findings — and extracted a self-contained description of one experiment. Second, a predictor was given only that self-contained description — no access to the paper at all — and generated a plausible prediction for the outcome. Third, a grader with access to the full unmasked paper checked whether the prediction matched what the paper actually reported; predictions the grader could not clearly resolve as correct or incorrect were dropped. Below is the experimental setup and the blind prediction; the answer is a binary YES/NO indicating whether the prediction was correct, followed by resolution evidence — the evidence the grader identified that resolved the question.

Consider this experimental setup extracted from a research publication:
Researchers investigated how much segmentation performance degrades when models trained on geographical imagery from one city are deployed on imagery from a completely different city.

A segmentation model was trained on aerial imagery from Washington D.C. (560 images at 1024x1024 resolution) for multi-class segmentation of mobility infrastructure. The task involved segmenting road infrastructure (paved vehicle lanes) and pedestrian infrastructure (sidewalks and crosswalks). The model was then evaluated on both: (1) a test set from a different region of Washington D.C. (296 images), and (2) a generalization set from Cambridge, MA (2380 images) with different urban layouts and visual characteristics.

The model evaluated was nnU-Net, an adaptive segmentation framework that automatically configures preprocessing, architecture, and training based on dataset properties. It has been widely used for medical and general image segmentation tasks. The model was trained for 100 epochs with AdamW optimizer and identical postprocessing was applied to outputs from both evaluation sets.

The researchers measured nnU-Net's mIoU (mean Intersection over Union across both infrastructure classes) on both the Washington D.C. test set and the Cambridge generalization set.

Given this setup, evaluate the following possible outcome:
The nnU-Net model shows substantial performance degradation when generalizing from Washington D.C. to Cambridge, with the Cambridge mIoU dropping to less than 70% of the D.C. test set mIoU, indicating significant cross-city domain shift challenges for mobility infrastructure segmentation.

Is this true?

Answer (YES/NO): YES